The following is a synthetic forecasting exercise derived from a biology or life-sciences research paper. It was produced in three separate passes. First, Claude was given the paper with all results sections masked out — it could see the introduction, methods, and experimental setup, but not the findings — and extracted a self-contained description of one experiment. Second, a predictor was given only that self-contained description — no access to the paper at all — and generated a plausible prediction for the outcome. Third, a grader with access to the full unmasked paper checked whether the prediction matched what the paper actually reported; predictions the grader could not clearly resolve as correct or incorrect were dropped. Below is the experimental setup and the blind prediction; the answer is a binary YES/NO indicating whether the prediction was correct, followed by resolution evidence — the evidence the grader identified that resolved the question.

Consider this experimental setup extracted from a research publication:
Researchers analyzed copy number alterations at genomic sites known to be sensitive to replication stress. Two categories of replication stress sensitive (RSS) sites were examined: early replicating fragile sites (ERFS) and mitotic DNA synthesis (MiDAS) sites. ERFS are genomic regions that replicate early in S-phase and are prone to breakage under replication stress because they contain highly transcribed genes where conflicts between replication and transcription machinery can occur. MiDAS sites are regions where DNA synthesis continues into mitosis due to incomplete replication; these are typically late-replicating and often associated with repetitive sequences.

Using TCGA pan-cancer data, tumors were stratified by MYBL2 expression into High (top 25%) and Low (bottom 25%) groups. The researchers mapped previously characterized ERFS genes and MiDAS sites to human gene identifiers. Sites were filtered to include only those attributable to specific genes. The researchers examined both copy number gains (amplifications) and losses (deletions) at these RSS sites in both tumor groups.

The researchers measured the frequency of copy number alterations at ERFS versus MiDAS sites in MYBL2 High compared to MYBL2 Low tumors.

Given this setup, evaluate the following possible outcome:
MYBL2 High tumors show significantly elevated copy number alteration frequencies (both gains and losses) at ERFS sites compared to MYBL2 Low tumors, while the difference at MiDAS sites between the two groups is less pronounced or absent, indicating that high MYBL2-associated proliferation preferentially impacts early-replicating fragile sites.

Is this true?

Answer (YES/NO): NO